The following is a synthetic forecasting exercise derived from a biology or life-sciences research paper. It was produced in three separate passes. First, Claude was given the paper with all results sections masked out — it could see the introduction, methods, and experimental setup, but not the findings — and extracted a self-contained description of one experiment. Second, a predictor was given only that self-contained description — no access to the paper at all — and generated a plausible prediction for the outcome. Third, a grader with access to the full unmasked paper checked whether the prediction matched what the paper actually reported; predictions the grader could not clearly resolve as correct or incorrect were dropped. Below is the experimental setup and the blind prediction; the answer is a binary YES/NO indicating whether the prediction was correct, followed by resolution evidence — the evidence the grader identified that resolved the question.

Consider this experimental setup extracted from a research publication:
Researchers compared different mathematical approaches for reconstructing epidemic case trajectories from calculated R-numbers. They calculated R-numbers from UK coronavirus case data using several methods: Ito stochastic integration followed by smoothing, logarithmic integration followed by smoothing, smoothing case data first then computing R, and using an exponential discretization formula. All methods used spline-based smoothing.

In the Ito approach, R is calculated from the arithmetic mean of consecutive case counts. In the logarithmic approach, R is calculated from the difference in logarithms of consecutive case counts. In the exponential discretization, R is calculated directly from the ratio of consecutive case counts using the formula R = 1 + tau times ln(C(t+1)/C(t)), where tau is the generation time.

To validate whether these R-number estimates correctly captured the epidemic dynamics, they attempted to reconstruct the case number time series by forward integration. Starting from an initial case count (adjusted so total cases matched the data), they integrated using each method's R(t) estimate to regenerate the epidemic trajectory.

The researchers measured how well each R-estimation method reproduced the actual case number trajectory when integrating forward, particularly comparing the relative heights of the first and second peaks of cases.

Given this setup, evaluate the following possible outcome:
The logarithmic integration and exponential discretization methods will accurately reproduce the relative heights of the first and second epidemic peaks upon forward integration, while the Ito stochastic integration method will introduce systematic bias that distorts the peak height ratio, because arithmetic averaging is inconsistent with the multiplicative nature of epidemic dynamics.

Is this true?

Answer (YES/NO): NO